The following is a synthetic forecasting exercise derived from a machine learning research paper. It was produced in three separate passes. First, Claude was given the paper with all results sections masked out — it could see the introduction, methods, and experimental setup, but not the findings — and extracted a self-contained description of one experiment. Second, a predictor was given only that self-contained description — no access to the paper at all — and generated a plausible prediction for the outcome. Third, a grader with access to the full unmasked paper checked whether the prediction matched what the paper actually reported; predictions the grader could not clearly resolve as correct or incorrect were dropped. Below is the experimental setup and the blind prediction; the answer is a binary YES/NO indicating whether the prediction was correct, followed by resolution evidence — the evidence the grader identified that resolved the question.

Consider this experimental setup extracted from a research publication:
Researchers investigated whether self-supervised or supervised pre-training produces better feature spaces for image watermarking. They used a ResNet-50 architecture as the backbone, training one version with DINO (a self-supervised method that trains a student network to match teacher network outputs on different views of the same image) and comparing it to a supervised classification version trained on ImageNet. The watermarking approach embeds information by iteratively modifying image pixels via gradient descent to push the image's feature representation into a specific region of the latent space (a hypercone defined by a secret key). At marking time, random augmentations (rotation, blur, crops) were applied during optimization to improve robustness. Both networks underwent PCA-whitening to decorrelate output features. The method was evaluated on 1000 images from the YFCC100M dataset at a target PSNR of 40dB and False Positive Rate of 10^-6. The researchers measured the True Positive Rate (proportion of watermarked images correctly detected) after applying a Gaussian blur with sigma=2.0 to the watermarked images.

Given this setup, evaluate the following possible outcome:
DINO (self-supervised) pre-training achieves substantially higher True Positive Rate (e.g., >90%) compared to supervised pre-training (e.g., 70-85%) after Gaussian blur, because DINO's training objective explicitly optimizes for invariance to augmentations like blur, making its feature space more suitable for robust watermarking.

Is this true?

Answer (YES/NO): NO